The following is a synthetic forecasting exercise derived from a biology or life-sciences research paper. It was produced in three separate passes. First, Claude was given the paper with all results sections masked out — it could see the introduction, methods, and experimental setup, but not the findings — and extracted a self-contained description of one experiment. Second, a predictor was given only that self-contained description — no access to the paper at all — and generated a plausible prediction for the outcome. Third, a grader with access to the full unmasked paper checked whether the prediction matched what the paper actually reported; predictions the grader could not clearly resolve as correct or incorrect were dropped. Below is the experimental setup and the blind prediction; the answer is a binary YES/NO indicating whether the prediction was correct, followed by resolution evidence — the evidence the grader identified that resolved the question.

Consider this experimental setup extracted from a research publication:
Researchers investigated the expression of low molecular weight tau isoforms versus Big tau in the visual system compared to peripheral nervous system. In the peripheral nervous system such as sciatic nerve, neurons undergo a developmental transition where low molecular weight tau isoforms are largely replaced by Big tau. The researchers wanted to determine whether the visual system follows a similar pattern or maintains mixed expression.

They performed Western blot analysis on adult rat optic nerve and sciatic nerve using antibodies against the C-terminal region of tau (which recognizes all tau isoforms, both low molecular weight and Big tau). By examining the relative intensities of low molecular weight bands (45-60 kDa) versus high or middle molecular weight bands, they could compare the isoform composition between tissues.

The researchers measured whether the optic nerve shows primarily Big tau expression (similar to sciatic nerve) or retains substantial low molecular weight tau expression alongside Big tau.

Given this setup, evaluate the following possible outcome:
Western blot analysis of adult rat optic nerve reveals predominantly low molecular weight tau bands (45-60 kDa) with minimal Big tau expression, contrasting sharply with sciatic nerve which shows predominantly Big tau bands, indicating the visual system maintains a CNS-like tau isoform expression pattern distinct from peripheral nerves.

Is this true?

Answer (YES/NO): NO